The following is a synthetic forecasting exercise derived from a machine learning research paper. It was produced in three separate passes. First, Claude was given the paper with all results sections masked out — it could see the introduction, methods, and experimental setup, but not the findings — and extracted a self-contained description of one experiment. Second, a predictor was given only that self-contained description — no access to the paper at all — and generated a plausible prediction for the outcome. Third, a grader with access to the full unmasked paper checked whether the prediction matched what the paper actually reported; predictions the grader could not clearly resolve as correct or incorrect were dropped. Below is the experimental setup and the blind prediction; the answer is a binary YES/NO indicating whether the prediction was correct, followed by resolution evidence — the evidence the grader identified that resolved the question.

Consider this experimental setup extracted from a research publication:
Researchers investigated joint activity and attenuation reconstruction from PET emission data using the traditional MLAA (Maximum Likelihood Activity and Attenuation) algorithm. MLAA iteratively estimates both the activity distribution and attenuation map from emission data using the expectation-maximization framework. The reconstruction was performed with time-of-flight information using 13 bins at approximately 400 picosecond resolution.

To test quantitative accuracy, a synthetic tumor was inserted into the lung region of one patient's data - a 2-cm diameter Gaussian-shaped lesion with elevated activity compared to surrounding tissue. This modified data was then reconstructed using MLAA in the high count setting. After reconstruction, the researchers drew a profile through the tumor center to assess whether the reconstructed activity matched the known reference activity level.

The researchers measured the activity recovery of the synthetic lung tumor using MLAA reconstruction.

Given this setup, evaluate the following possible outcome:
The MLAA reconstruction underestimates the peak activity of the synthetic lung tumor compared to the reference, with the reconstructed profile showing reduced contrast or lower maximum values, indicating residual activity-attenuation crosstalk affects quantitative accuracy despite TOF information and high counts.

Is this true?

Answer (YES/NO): YES